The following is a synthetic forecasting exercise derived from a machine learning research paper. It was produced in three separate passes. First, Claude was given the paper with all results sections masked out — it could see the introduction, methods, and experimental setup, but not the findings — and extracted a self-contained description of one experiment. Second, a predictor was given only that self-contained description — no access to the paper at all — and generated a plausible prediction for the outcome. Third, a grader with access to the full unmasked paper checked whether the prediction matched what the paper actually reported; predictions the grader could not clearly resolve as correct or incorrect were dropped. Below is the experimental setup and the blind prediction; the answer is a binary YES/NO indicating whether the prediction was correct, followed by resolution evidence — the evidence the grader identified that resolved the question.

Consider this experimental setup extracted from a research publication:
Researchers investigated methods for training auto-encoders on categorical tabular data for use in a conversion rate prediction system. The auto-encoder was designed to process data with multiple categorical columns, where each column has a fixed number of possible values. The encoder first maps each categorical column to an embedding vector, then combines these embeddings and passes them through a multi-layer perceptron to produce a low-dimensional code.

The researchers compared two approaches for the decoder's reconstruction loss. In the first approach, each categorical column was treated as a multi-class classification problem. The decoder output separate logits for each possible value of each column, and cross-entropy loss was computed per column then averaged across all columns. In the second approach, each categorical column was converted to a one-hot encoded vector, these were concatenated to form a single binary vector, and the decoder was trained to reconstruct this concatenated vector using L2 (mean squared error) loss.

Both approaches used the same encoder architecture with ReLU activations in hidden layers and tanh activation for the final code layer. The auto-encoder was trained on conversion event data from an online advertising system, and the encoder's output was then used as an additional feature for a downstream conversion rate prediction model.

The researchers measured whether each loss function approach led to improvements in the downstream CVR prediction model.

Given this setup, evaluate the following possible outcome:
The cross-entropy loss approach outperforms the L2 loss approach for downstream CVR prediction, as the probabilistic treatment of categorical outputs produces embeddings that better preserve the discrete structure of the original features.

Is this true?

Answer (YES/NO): YES